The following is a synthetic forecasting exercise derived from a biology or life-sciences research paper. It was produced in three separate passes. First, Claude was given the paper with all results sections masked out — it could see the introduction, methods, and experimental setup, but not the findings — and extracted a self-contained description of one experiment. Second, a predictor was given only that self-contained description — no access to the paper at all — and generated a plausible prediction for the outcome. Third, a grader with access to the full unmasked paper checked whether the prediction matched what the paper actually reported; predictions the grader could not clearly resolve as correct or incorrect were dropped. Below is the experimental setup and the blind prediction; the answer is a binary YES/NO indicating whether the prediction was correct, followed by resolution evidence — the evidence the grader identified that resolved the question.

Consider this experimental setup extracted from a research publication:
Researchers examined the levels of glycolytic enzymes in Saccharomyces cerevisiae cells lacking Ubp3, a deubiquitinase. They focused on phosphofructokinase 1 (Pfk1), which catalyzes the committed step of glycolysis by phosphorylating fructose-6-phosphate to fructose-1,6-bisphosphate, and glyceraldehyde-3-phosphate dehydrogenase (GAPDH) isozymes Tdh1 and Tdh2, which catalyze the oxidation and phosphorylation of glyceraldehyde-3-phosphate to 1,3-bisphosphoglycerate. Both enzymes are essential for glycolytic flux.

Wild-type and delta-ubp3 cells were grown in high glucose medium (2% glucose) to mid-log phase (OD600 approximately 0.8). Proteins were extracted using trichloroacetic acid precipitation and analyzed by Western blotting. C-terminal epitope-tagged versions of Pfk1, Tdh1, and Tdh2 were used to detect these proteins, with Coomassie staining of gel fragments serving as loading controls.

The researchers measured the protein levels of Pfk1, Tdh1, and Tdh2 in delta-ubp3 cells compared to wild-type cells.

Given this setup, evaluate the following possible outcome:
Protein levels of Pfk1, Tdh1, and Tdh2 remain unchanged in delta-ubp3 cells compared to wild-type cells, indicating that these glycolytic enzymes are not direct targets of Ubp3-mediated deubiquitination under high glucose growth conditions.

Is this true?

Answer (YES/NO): NO